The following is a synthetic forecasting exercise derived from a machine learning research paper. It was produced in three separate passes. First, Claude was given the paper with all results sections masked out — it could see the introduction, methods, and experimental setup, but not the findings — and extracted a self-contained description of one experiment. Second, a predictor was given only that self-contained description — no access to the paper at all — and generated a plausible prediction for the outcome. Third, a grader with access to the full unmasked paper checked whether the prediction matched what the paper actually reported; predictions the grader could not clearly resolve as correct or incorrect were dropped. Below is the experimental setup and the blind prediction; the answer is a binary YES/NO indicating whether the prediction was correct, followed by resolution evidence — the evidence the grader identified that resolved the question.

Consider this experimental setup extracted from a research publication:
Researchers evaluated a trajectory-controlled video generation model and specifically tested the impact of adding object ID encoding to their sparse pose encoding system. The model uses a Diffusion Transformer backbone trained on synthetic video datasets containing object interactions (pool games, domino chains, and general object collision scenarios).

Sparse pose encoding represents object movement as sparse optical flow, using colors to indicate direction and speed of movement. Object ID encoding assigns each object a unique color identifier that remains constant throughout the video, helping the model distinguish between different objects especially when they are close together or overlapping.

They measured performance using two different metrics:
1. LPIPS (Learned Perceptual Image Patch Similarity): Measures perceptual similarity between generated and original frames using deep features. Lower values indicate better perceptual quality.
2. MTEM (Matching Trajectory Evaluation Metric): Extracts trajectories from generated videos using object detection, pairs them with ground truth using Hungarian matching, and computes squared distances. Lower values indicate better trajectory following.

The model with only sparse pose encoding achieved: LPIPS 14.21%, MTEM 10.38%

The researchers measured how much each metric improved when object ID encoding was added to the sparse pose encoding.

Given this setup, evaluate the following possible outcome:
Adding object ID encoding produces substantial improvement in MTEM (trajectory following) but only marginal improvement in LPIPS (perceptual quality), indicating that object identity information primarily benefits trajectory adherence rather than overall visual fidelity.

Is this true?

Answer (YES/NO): NO